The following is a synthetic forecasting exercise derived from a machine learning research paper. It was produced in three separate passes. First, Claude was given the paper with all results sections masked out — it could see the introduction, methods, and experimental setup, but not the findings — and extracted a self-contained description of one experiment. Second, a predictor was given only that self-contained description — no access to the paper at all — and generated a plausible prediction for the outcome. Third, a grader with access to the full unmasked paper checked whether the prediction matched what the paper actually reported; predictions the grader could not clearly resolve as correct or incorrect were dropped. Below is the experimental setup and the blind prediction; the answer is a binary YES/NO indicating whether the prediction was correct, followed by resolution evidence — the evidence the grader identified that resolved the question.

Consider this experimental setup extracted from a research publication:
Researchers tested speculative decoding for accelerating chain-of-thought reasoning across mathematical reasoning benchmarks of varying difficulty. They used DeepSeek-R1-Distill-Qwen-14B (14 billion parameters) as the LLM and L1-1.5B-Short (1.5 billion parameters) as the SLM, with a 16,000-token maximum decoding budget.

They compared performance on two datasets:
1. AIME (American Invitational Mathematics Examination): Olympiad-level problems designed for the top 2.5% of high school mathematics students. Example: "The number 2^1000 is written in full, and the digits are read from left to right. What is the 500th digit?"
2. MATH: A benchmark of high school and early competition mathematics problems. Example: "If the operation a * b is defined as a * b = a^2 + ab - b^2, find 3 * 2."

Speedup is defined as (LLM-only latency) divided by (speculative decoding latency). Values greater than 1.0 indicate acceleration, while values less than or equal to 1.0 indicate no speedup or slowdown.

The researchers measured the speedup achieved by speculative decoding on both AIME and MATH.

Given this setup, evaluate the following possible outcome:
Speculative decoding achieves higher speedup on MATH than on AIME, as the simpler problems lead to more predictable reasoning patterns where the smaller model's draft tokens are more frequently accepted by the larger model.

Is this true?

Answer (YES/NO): NO